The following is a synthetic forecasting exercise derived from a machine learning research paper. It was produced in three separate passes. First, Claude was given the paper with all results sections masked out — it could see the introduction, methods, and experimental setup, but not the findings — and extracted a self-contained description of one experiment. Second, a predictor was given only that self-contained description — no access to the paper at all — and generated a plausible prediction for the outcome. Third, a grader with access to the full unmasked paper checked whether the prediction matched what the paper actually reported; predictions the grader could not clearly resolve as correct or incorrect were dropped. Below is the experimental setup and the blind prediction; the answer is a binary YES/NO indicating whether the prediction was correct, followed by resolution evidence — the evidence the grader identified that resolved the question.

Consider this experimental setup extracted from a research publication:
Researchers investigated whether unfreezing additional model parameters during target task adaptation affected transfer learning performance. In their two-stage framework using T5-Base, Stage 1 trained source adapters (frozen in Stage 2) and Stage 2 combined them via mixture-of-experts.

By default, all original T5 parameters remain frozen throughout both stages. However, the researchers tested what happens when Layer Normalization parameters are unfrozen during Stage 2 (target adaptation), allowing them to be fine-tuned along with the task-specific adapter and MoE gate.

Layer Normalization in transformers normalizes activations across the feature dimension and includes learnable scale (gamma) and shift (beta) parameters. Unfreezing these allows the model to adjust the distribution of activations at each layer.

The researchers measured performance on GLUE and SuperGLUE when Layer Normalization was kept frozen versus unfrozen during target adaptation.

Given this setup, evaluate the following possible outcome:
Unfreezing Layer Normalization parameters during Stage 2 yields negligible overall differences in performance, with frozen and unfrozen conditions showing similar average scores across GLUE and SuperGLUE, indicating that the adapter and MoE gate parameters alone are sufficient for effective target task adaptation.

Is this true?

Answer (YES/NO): NO